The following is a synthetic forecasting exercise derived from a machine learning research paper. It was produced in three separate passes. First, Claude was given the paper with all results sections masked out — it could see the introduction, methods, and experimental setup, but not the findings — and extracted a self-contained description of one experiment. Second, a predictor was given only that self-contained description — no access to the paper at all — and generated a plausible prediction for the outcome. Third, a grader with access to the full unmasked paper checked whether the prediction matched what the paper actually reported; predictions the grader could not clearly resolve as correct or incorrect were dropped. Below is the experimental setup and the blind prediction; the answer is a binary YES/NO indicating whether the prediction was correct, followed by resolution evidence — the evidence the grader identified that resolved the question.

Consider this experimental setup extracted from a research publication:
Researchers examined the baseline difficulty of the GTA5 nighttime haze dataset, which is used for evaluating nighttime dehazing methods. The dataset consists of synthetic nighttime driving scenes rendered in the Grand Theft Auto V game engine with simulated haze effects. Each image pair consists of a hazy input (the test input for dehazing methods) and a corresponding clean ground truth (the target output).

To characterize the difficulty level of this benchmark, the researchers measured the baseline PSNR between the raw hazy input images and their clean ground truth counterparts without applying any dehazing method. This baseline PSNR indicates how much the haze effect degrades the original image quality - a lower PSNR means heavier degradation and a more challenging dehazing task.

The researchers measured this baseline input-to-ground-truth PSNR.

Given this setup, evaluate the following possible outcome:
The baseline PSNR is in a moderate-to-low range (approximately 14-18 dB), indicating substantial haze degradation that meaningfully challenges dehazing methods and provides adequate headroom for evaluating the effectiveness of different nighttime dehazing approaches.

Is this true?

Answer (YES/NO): NO